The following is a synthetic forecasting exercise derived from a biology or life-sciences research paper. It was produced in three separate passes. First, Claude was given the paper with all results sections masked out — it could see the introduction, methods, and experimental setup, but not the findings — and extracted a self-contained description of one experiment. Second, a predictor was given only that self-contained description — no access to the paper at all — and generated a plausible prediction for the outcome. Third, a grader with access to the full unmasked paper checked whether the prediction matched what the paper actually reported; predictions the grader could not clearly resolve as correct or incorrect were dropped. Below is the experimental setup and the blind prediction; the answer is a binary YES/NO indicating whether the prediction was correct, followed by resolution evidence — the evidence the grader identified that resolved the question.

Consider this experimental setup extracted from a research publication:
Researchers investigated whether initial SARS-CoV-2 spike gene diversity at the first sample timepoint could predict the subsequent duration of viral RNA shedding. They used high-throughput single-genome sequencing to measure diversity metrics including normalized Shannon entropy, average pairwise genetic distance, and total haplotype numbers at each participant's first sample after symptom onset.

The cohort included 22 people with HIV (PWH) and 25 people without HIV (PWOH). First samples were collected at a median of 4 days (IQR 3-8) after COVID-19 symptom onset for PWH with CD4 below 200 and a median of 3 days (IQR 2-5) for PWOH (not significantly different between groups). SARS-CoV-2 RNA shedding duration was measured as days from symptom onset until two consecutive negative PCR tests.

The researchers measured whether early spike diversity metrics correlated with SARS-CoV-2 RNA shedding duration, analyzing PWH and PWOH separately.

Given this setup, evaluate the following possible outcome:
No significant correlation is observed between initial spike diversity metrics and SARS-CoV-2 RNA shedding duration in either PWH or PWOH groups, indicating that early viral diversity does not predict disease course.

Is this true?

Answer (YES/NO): NO